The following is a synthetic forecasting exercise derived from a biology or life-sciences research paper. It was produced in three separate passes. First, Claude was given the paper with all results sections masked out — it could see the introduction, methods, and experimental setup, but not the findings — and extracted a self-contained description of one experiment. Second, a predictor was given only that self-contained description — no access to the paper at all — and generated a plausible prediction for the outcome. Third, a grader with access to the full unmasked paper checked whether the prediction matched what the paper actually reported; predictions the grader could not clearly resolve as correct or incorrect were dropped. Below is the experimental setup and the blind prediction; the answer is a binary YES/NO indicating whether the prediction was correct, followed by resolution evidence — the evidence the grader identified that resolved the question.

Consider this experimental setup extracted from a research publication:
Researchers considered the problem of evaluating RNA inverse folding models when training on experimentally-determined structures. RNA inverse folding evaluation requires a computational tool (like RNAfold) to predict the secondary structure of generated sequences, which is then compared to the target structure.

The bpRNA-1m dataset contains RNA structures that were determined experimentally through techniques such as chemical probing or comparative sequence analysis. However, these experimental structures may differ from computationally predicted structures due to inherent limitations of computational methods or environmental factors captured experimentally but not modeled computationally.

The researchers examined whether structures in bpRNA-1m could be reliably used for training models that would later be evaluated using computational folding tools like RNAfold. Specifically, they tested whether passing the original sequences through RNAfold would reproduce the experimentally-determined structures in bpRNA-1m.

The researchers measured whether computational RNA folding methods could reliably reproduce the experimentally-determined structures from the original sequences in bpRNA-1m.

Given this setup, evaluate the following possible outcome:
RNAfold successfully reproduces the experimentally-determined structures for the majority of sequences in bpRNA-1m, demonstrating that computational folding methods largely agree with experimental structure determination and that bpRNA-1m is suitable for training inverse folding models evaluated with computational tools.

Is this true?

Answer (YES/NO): NO